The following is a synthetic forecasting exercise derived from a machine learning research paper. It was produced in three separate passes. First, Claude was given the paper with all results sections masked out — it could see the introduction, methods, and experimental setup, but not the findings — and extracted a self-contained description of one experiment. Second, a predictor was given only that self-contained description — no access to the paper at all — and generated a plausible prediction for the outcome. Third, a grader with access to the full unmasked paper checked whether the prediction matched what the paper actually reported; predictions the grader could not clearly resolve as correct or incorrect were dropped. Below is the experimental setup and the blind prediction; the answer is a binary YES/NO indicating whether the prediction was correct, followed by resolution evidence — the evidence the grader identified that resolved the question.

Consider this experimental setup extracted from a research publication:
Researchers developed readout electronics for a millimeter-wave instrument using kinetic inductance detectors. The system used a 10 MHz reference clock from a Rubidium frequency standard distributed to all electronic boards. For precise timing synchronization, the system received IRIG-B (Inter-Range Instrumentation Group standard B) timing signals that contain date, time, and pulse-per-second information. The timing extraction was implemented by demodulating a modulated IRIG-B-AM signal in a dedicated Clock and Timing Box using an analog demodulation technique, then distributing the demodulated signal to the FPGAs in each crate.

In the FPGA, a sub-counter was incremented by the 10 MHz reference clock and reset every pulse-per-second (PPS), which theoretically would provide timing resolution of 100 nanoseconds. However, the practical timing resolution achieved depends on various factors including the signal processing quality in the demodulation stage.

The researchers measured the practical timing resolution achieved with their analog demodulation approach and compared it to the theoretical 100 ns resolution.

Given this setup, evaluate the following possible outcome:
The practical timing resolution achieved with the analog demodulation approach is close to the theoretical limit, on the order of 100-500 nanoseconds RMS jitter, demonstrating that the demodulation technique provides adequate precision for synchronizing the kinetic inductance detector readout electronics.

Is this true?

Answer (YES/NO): NO